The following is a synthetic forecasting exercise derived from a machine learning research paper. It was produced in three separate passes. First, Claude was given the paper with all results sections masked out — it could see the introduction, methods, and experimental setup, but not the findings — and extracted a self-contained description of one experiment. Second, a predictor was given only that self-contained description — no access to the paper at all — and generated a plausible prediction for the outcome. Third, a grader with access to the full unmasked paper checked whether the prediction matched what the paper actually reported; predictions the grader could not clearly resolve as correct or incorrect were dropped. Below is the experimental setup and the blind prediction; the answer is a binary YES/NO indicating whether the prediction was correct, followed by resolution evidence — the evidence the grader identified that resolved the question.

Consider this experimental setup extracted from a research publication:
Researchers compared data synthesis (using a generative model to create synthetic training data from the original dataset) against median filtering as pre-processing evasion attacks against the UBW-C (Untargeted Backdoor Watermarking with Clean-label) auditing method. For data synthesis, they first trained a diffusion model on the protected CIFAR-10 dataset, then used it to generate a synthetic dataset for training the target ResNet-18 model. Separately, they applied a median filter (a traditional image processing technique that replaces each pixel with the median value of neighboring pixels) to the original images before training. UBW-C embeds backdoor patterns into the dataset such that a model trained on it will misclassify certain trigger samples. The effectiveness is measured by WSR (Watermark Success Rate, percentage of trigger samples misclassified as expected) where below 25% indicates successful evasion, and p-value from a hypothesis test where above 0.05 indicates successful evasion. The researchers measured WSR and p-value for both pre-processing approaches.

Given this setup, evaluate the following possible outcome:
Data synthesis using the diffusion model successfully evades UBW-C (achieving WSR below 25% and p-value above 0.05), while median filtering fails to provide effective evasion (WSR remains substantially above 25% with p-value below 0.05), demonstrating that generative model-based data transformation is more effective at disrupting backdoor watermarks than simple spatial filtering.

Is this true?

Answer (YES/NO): NO